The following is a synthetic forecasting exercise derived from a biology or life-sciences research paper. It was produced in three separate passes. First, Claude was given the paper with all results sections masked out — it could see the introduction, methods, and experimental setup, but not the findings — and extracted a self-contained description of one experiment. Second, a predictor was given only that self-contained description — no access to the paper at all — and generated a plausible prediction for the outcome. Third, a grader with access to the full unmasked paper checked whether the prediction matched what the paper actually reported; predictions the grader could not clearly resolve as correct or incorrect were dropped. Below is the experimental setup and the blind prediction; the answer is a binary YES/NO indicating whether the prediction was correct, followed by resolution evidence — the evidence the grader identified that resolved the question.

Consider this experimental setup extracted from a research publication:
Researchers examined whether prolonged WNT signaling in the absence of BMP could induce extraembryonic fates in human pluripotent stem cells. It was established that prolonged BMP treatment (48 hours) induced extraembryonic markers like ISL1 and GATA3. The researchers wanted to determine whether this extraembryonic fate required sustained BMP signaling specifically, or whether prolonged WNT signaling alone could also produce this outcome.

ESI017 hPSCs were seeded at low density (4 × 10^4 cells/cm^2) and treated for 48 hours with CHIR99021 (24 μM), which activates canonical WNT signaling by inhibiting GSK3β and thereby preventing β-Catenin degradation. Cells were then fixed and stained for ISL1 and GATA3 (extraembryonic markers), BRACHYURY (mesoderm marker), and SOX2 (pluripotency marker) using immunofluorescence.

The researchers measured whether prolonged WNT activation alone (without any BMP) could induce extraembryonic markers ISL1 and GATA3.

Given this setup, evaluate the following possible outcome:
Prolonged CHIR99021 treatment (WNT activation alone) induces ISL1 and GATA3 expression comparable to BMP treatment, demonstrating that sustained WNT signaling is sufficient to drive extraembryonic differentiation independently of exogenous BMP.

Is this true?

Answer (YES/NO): NO